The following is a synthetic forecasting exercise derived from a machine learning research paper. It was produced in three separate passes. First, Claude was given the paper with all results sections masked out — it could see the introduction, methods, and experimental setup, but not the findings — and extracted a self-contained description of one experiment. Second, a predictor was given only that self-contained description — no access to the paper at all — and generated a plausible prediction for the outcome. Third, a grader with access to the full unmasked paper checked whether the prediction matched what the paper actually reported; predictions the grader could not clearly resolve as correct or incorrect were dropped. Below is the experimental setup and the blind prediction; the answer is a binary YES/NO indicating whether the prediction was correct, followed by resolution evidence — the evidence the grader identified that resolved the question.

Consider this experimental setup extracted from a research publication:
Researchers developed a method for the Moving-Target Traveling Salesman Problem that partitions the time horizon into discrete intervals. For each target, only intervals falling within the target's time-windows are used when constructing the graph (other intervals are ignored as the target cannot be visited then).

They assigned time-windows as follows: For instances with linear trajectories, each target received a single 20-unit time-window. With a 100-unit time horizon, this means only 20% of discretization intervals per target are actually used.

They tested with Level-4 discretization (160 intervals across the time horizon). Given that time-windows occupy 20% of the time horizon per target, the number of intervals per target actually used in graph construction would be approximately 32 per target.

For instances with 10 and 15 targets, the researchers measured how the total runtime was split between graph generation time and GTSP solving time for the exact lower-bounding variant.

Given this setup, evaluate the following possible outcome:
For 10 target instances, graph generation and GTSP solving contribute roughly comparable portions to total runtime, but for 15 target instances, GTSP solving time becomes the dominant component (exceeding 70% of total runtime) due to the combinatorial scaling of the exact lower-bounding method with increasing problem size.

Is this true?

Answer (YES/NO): NO